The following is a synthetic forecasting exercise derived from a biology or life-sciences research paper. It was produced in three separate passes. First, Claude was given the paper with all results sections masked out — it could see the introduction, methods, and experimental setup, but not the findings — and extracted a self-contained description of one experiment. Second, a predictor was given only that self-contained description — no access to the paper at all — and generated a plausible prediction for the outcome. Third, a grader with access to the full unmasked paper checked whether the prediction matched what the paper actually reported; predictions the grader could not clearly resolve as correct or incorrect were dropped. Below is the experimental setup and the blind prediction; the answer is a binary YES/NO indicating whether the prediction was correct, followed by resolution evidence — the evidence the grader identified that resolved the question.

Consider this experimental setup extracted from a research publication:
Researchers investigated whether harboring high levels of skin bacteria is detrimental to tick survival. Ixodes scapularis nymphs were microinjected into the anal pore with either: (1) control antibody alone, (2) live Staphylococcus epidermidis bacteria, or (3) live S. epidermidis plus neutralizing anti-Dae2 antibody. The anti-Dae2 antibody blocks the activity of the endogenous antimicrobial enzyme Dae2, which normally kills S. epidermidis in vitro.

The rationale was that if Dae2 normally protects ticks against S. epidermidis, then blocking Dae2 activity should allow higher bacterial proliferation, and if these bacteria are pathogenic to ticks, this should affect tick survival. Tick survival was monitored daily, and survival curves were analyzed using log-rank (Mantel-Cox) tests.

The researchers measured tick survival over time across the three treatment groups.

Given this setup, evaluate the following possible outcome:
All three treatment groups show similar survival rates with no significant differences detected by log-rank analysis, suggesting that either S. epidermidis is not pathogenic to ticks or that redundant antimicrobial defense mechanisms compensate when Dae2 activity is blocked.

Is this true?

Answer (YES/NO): NO